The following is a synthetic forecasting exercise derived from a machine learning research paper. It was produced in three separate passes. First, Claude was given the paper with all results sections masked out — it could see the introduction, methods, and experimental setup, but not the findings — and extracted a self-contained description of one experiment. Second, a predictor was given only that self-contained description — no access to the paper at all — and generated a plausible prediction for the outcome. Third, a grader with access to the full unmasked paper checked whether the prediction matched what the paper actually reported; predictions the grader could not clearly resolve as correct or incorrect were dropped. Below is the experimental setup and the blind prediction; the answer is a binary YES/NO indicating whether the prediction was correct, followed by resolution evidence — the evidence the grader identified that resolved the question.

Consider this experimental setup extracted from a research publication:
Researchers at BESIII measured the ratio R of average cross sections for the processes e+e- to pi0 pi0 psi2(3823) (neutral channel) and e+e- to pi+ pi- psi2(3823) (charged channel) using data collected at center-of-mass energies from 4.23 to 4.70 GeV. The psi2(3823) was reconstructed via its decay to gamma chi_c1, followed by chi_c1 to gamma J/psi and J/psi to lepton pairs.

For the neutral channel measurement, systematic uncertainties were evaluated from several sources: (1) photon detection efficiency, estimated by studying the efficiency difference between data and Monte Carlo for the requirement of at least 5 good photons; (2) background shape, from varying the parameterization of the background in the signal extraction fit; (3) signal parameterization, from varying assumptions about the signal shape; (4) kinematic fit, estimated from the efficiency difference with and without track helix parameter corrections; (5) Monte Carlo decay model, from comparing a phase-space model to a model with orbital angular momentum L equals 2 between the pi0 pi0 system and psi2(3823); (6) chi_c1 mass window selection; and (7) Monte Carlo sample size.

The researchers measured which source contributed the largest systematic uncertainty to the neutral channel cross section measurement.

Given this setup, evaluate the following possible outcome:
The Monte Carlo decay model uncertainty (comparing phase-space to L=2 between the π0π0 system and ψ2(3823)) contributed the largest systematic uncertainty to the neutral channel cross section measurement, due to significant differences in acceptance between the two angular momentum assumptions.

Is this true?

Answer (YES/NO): NO